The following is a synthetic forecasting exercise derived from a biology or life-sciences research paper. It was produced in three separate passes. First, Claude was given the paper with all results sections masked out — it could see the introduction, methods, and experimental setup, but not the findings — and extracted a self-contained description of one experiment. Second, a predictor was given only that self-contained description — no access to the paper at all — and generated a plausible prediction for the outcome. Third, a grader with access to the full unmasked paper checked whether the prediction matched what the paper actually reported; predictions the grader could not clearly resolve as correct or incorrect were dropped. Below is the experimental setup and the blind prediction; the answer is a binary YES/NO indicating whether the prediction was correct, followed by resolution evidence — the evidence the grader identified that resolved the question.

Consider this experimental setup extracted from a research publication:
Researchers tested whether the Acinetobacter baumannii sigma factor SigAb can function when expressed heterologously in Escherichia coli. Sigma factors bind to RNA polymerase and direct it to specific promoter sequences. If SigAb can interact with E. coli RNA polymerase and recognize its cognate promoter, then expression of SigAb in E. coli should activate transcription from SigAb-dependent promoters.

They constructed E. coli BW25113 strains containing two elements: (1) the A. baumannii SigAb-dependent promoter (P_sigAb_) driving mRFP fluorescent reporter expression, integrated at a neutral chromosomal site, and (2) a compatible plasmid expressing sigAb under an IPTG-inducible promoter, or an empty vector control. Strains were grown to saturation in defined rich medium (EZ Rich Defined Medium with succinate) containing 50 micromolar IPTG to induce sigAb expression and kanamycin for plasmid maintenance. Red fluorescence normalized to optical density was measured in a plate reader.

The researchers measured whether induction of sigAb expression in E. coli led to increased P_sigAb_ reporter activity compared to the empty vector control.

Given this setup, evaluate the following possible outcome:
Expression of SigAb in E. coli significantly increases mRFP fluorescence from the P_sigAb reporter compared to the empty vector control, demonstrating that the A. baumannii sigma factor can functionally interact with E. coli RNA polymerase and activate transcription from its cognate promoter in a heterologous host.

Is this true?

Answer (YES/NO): YES